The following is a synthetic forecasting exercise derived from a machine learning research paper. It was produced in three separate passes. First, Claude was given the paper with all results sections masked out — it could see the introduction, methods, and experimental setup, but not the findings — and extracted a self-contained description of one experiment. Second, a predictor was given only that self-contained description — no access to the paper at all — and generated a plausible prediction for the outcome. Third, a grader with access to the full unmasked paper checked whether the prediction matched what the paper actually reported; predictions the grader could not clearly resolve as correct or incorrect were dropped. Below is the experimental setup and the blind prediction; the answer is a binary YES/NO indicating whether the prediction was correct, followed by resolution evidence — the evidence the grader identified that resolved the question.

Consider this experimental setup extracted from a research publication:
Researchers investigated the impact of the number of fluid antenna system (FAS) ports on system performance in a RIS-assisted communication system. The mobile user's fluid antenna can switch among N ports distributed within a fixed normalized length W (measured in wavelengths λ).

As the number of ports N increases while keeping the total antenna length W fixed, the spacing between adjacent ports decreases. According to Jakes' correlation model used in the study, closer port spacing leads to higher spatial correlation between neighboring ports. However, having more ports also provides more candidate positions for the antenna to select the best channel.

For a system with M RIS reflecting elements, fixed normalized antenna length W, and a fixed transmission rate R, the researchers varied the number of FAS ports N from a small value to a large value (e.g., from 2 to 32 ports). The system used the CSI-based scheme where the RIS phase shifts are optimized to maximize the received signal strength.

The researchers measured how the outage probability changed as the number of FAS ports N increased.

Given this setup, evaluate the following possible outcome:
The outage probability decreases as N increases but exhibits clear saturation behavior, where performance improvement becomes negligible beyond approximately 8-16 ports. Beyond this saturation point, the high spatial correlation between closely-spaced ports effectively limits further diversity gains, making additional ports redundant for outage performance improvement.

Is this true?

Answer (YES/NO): NO